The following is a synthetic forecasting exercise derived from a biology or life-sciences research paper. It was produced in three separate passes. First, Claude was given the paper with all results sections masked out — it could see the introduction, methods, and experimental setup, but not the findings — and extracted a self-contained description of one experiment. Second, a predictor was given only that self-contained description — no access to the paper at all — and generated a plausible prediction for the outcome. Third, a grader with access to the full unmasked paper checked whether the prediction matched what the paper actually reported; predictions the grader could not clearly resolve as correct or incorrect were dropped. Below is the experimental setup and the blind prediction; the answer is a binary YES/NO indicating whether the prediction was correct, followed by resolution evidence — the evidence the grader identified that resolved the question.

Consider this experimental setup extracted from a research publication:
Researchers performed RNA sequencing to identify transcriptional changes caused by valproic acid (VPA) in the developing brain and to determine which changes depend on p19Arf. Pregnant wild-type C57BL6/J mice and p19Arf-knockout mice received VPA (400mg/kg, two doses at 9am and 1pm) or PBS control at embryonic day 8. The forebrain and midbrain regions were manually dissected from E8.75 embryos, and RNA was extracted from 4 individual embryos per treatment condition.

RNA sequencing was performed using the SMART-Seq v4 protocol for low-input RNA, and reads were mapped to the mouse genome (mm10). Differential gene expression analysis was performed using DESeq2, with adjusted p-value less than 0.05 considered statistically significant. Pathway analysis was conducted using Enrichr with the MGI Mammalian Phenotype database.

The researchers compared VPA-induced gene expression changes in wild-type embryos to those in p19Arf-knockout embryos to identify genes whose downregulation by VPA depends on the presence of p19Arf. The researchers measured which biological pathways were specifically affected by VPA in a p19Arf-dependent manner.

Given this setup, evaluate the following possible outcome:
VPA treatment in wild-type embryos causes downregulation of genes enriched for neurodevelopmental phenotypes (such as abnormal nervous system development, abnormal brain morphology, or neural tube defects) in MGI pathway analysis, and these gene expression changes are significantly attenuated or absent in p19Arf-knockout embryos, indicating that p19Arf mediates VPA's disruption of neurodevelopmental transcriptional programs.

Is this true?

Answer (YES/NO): YES